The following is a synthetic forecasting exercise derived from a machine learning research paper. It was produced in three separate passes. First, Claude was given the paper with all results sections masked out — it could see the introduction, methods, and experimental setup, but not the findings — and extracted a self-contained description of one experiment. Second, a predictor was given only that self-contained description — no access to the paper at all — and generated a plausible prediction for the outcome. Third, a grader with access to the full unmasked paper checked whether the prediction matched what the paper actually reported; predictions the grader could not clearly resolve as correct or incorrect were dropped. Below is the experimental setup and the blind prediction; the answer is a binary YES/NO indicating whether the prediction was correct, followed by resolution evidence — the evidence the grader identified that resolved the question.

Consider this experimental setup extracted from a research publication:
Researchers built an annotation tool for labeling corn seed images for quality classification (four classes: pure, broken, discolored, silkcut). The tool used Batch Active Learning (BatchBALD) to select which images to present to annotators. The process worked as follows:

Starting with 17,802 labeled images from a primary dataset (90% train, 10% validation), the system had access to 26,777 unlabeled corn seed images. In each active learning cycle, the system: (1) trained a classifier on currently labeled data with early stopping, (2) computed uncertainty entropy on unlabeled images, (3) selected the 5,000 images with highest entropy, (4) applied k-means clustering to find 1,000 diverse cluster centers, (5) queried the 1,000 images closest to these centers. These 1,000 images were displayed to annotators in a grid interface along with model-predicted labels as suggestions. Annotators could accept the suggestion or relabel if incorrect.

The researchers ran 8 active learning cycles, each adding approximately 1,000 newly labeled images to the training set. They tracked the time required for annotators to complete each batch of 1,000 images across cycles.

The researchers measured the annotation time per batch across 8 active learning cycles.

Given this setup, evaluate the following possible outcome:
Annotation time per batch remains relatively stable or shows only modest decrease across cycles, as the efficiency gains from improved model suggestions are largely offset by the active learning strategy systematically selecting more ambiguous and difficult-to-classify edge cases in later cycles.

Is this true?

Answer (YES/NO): NO